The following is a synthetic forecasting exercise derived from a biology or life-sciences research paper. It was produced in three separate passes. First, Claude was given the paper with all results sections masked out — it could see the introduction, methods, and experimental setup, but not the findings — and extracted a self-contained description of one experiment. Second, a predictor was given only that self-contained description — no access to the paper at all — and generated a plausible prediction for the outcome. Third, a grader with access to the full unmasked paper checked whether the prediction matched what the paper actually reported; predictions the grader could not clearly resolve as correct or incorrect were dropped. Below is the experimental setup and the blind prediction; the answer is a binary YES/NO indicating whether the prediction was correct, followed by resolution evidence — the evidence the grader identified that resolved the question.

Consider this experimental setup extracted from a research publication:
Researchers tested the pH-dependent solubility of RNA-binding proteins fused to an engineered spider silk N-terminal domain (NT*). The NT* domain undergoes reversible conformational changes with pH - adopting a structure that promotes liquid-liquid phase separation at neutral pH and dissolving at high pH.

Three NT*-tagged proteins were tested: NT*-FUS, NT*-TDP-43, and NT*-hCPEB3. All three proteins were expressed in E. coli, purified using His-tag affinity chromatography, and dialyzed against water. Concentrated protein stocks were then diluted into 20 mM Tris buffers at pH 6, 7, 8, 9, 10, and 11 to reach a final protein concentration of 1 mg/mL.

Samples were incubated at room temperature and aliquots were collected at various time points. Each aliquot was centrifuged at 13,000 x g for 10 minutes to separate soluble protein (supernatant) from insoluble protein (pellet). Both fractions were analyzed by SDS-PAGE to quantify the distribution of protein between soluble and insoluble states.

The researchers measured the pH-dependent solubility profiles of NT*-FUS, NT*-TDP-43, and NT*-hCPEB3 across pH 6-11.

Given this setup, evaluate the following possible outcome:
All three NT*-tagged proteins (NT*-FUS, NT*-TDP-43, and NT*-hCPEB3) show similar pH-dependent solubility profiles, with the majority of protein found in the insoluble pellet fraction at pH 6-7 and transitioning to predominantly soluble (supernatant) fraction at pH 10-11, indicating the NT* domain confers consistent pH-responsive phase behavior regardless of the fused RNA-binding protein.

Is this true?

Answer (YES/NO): NO